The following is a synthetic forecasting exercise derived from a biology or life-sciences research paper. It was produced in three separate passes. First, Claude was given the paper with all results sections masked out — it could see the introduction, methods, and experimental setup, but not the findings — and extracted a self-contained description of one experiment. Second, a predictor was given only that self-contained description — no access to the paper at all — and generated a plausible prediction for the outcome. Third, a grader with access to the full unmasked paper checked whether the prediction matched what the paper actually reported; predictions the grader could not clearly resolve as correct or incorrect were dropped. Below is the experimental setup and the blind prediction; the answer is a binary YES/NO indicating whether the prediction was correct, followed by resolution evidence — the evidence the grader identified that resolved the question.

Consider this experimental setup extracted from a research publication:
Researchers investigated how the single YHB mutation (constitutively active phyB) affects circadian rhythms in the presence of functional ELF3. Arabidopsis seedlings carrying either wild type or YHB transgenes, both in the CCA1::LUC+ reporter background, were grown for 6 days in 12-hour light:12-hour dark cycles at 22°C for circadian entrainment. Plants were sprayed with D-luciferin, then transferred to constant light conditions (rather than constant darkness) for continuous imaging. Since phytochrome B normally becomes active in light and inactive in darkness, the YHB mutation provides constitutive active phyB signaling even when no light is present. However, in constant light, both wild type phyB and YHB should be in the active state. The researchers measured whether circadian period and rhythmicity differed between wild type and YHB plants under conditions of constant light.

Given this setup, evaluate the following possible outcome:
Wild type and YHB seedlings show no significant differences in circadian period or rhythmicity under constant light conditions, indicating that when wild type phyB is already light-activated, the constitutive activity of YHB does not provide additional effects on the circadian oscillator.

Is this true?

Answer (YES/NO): YES